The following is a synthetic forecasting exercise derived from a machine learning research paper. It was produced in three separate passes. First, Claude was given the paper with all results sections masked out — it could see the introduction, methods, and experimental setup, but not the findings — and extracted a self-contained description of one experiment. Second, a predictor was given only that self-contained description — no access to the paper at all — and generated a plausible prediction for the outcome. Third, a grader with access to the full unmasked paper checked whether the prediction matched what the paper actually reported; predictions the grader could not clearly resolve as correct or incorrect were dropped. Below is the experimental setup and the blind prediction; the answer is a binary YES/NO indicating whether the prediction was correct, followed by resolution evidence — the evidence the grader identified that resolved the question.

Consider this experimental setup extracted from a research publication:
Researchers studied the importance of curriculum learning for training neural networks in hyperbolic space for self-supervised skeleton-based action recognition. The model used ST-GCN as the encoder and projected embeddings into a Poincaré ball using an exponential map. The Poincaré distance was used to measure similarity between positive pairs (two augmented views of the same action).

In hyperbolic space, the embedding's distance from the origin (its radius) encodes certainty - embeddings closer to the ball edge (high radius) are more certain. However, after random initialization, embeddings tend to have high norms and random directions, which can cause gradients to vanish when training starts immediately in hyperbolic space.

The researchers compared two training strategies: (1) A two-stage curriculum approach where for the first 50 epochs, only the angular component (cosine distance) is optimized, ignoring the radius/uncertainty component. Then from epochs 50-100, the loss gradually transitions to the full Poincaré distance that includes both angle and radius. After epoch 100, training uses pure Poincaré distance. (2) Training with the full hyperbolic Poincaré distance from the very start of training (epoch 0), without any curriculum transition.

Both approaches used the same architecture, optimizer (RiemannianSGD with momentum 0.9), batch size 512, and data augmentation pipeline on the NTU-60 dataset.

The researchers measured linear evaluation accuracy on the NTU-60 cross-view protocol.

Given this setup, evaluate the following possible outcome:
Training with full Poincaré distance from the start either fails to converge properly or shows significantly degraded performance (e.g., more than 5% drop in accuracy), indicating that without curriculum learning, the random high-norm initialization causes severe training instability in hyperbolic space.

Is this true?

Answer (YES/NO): YES